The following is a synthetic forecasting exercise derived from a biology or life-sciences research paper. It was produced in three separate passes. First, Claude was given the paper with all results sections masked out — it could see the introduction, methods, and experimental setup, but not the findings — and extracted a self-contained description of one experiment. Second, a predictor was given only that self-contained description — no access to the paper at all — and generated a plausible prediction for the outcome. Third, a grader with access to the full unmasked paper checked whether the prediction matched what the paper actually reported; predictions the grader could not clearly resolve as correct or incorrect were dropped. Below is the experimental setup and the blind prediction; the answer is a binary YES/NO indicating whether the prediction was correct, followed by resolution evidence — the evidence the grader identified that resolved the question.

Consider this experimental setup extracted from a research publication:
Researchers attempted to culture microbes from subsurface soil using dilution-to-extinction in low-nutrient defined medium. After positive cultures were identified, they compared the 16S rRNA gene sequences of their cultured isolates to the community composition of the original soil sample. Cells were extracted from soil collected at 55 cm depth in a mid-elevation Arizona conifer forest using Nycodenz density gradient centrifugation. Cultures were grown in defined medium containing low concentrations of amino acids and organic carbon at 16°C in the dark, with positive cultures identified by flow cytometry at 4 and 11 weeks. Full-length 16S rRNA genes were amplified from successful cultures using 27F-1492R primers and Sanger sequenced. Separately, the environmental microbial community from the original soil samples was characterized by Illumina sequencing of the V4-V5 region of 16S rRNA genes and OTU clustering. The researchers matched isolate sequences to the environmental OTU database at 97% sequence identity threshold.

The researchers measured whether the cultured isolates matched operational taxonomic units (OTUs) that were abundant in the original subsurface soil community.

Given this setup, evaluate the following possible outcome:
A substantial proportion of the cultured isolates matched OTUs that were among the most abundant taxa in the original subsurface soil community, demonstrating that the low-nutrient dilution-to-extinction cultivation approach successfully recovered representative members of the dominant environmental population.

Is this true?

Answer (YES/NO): YES